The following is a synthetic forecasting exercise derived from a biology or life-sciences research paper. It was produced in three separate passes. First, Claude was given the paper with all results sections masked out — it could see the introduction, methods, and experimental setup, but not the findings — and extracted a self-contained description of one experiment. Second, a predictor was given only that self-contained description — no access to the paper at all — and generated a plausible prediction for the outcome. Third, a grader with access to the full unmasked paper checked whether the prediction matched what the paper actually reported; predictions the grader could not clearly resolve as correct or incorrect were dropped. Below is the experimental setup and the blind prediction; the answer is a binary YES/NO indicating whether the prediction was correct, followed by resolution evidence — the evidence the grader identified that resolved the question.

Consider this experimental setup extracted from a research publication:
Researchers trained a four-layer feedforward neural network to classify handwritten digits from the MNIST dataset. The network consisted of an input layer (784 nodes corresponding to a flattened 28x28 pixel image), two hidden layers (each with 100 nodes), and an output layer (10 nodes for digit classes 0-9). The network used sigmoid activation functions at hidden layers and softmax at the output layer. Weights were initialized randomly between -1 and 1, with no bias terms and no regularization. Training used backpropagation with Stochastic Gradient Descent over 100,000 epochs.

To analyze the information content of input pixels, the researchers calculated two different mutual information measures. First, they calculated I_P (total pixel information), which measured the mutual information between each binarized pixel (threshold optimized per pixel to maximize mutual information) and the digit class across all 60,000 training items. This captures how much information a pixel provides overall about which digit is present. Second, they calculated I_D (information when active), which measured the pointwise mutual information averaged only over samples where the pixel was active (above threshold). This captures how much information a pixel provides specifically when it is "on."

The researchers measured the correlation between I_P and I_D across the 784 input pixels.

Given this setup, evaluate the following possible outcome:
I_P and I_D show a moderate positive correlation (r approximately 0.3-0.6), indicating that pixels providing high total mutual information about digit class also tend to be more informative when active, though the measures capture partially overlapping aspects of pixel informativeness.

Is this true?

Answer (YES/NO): NO